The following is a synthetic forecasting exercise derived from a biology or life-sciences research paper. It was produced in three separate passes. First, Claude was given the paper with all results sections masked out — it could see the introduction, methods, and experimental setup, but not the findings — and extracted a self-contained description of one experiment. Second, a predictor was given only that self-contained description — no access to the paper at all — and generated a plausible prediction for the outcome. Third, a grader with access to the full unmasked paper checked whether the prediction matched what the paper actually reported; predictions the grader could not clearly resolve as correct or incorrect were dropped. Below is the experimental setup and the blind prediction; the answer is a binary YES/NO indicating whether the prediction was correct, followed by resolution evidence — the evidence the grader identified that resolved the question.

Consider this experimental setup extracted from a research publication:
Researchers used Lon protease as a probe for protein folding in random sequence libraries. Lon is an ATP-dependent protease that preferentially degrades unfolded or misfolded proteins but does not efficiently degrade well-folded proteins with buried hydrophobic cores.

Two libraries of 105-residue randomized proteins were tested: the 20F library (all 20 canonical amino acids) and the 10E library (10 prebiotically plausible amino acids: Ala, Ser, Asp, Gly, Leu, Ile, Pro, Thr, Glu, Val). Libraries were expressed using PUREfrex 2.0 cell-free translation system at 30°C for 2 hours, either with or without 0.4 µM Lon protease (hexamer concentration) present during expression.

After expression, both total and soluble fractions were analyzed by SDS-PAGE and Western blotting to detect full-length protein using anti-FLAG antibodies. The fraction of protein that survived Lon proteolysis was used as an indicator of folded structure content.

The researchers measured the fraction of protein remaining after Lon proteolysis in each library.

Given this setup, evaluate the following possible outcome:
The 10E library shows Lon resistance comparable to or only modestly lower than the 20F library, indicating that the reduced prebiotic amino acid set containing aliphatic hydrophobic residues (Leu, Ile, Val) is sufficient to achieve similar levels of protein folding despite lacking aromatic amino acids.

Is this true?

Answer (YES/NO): YES